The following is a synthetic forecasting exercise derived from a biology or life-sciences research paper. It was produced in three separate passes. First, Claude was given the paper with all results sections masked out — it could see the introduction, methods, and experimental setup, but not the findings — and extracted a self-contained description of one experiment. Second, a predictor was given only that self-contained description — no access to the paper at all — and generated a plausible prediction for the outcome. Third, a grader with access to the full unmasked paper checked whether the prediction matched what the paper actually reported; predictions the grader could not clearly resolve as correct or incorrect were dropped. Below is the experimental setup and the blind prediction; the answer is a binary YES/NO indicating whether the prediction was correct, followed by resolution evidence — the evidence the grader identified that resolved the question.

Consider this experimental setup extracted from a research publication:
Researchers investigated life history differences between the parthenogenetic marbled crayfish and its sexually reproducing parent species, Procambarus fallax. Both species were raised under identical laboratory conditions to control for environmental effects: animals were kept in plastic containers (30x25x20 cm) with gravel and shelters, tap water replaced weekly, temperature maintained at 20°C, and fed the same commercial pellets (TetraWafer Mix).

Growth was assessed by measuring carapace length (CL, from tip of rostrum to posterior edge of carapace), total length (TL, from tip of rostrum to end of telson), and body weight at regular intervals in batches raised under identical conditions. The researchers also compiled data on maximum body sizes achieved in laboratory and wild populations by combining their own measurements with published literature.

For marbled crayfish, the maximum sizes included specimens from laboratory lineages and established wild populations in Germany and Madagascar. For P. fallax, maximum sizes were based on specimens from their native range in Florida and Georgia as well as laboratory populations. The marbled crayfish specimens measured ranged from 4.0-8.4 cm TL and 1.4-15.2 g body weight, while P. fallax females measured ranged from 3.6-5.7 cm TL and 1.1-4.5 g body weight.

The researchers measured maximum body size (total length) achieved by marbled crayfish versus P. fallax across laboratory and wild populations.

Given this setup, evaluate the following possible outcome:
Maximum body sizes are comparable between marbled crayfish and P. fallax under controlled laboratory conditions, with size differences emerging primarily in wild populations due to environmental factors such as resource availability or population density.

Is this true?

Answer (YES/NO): NO